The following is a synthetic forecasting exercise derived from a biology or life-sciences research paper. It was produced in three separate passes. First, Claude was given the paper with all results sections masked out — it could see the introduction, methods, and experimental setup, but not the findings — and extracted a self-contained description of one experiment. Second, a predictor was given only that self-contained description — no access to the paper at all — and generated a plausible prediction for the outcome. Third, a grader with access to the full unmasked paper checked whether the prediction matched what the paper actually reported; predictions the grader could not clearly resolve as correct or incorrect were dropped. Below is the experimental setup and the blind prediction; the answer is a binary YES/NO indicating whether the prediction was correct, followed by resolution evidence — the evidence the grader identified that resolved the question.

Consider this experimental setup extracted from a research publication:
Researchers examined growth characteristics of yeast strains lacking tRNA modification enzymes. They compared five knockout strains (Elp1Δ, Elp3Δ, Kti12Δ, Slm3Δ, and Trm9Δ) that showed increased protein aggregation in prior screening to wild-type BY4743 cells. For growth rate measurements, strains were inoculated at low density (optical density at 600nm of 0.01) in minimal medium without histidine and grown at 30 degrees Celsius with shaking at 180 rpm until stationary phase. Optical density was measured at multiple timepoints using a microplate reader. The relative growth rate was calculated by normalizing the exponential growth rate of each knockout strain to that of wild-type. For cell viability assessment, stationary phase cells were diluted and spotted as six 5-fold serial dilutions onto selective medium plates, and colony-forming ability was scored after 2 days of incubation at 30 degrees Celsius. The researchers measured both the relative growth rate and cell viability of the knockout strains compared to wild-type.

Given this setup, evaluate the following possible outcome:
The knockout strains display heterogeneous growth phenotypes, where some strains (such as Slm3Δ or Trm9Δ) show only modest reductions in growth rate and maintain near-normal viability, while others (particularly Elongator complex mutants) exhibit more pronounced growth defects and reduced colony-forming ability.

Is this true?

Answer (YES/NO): NO